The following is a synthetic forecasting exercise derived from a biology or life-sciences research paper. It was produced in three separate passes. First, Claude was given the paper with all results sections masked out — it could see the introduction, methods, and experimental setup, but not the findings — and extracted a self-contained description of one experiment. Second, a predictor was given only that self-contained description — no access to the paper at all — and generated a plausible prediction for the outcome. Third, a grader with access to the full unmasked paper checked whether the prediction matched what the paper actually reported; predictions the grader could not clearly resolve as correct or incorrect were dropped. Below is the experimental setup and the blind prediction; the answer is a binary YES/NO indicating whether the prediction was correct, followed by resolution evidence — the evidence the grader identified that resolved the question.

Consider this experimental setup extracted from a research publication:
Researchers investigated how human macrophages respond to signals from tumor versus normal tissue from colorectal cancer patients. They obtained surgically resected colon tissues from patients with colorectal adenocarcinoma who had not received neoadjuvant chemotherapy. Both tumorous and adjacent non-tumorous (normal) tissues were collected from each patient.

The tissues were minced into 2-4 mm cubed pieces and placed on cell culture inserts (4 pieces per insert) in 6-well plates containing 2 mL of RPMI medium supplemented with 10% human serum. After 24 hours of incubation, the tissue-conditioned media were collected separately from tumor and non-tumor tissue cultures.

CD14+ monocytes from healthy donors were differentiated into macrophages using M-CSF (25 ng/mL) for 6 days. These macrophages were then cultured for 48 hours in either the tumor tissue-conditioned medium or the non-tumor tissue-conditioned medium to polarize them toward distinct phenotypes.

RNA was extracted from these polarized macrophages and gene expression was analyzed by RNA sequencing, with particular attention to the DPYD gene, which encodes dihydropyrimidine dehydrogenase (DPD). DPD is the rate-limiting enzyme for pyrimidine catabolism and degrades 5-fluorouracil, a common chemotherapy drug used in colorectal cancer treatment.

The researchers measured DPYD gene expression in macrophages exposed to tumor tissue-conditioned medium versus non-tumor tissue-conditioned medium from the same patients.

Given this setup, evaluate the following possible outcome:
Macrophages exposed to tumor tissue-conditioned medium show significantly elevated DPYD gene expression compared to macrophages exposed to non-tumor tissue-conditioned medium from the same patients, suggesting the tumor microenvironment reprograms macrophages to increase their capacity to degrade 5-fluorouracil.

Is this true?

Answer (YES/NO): NO